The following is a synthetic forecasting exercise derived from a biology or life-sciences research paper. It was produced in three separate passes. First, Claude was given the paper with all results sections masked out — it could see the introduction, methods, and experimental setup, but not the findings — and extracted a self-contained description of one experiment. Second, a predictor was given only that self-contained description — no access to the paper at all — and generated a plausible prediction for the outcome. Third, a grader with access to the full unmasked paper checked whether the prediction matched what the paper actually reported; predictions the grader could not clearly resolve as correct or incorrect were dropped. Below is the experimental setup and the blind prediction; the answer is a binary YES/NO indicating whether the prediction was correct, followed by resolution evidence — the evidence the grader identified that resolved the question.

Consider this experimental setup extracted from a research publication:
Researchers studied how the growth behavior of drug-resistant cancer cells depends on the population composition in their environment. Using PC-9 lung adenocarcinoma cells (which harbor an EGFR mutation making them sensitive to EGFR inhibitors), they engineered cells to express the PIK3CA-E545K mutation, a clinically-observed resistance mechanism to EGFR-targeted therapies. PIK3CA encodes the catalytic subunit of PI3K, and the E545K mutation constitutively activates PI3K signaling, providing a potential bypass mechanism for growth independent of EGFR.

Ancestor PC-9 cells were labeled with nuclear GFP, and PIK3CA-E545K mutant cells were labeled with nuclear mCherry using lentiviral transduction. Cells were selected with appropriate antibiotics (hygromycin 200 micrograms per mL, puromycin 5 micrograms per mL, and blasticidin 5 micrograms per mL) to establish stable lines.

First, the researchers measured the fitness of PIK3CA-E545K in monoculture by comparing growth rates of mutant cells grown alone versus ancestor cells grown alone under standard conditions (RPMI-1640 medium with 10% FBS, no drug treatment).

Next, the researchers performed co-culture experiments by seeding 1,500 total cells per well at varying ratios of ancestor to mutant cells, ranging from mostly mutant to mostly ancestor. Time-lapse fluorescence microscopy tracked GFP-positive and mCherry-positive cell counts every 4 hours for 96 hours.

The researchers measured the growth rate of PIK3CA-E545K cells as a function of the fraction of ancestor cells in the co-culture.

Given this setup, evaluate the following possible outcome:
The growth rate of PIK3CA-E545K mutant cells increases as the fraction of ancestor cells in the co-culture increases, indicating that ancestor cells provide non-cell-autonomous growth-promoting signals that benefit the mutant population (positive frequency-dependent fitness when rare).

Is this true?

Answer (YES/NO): YES